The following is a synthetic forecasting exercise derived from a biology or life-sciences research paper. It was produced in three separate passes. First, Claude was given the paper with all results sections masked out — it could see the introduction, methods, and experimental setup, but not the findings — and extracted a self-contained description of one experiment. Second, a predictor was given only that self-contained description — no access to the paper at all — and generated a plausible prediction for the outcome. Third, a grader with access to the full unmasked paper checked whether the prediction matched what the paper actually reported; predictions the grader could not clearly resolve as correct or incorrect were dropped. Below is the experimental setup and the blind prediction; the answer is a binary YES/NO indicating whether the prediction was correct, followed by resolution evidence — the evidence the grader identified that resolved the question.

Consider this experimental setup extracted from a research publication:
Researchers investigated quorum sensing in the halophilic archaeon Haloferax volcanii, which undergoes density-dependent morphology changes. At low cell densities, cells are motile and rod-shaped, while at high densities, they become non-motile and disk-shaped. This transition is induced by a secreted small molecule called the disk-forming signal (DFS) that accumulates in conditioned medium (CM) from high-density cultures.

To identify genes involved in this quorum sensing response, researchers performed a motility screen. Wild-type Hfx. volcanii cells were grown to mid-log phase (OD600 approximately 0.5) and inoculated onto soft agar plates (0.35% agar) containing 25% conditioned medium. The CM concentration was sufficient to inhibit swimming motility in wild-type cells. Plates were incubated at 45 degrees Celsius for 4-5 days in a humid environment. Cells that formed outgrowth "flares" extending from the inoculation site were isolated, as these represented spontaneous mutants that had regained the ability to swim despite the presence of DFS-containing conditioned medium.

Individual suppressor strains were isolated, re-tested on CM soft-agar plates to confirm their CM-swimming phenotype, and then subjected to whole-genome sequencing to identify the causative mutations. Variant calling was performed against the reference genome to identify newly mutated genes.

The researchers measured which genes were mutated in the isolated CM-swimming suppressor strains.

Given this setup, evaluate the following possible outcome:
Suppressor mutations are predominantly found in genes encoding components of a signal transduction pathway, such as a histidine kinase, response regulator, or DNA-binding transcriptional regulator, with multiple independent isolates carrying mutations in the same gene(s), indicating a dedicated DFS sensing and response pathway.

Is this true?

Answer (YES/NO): YES